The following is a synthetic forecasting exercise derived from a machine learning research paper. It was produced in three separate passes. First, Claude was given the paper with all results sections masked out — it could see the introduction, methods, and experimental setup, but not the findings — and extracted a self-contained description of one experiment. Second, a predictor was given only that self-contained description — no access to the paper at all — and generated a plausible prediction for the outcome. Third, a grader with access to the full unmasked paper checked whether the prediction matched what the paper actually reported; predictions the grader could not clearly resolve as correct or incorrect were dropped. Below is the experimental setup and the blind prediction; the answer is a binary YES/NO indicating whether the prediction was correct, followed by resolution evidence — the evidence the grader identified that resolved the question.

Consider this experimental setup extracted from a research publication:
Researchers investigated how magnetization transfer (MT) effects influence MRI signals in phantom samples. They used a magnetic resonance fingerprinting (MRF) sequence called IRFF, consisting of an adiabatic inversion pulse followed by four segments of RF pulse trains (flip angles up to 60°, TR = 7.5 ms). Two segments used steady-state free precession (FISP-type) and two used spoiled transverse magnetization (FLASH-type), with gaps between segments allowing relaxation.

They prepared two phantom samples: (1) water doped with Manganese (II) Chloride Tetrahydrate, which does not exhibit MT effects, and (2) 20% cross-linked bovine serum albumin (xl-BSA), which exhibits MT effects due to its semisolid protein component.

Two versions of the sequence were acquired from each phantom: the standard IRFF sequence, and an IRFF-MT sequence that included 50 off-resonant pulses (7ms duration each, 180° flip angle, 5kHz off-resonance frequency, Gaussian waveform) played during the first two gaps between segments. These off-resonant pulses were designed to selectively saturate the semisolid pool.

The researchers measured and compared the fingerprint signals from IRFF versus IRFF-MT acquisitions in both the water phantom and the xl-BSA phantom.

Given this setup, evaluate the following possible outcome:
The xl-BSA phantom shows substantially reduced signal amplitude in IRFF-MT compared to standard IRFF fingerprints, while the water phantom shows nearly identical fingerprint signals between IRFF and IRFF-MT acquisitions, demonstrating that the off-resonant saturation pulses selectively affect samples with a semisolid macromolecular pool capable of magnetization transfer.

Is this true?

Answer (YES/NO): YES